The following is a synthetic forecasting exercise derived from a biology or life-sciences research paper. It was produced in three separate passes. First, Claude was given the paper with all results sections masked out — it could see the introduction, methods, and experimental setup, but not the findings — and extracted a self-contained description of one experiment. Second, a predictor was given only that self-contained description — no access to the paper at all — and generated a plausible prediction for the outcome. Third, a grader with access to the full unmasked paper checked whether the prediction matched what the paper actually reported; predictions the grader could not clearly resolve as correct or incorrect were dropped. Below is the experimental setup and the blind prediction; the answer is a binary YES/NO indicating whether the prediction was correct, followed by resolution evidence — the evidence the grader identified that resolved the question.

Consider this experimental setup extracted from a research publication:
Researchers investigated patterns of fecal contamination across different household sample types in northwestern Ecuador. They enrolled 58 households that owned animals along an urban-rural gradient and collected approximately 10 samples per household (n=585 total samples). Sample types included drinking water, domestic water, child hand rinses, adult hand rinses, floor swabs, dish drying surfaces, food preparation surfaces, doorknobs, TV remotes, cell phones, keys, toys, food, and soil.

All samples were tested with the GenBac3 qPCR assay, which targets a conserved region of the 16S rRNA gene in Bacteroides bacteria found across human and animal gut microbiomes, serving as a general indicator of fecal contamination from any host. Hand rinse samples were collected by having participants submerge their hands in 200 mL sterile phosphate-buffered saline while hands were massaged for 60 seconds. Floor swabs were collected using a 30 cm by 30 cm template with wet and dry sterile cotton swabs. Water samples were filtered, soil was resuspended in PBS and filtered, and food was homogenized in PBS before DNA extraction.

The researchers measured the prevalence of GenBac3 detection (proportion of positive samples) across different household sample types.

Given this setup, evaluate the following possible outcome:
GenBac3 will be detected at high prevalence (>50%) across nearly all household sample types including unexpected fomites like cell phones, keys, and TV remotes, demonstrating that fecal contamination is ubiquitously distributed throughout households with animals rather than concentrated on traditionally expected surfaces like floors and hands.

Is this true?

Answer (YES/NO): YES